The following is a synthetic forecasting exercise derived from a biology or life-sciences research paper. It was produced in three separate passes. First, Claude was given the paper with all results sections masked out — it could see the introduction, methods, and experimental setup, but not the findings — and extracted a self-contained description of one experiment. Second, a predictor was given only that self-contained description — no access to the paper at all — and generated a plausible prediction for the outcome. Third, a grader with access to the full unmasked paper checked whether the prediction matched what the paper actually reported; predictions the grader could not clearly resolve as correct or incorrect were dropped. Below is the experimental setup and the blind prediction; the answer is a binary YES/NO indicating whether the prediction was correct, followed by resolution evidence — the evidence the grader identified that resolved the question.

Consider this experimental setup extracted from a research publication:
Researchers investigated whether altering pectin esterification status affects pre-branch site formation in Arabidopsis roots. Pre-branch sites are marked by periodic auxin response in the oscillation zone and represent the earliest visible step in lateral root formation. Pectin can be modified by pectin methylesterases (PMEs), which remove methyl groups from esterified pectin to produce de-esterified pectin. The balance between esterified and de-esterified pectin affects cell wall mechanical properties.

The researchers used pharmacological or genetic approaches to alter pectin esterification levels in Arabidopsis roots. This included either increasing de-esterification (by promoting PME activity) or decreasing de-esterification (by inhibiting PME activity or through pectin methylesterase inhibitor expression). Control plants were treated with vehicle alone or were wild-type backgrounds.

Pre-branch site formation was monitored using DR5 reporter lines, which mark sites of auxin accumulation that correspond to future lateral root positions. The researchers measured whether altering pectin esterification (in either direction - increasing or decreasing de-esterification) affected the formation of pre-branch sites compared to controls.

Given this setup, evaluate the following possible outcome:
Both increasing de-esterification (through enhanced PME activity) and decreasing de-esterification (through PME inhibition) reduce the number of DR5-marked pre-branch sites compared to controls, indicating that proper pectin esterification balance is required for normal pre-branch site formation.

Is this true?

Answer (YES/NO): YES